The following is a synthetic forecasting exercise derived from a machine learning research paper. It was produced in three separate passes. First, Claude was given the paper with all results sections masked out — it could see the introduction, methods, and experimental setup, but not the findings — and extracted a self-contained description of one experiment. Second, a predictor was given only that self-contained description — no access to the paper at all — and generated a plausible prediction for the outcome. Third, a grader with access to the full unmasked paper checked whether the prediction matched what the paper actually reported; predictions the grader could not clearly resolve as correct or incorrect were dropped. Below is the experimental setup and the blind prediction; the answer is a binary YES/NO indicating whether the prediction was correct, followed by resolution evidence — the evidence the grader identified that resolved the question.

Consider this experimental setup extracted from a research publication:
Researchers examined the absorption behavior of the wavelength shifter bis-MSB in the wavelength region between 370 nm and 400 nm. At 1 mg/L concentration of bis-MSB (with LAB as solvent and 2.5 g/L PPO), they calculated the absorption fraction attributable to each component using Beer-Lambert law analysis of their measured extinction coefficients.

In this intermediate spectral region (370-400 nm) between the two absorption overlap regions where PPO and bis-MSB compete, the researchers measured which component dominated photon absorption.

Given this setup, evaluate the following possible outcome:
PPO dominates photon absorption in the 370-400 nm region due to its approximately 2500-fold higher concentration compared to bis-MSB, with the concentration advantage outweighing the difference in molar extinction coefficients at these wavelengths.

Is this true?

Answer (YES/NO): NO